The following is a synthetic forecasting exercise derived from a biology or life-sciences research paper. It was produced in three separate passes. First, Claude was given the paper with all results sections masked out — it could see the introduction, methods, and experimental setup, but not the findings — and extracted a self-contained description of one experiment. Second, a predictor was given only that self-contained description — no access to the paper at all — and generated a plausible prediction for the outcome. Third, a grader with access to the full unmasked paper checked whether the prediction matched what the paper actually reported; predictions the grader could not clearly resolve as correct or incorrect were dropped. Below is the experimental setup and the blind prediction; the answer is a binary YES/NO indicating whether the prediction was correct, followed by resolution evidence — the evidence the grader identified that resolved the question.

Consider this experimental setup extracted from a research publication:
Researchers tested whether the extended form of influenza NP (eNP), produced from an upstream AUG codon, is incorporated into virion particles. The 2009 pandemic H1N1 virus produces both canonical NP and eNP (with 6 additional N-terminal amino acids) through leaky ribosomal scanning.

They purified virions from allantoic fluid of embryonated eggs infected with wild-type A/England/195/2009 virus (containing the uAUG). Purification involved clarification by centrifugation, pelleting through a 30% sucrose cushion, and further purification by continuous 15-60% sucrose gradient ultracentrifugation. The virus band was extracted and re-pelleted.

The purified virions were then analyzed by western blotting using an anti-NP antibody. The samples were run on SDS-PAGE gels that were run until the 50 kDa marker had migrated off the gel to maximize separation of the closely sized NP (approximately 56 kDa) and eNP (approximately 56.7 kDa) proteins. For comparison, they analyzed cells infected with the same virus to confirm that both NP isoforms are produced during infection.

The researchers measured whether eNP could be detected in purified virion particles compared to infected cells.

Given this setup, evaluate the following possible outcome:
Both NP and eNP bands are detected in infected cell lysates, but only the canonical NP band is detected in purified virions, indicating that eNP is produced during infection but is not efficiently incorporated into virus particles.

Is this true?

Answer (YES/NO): NO